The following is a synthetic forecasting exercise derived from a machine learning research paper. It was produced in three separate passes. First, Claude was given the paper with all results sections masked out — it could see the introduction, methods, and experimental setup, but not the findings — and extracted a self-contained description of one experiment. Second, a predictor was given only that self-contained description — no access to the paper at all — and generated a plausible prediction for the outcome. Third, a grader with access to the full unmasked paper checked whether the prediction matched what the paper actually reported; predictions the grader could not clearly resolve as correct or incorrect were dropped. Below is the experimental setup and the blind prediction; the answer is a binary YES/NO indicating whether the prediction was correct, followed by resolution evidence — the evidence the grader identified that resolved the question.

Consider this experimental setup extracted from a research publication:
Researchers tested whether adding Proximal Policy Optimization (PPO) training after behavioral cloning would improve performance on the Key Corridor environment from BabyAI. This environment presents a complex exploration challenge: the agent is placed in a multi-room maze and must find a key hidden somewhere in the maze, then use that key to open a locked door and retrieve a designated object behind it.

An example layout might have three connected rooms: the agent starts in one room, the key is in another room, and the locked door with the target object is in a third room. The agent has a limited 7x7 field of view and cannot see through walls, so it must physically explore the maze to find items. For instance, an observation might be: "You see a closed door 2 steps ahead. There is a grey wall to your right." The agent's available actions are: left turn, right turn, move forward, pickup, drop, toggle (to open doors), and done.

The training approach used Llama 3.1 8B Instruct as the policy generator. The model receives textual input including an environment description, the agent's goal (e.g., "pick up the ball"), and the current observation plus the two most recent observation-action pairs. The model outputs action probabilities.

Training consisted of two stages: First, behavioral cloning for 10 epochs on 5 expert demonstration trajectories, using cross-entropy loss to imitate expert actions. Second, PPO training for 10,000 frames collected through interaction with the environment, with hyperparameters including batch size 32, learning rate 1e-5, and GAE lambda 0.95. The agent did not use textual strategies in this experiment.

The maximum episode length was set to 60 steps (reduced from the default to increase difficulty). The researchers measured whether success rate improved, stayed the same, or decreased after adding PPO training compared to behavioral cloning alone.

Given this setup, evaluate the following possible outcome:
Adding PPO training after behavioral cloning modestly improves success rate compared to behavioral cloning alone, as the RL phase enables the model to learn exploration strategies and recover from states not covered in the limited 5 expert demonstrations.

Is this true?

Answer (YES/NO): NO